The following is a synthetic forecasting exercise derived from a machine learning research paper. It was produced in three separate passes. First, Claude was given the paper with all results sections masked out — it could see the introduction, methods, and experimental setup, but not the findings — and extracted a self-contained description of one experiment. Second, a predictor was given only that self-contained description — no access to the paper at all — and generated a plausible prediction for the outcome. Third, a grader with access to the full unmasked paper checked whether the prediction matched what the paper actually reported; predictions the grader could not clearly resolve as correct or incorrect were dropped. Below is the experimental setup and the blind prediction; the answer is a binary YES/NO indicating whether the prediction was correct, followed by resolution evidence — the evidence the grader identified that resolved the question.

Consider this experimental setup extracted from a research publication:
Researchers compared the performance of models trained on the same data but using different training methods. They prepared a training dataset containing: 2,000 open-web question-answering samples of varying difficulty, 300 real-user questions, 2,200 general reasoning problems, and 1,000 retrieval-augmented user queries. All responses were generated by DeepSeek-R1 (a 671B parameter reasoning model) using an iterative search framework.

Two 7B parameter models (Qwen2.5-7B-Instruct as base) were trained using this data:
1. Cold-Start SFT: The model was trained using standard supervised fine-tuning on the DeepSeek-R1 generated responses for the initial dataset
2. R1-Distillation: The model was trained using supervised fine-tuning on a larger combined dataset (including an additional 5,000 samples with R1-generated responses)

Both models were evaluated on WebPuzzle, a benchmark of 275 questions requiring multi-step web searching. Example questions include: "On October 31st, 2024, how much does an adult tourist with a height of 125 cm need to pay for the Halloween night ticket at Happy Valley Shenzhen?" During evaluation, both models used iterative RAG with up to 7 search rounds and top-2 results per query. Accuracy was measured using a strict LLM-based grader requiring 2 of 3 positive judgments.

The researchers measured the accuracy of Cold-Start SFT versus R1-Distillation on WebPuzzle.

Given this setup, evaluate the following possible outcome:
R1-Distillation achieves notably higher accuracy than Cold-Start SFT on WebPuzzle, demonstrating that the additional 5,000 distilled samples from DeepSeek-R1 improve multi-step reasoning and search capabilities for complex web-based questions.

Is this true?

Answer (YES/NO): NO